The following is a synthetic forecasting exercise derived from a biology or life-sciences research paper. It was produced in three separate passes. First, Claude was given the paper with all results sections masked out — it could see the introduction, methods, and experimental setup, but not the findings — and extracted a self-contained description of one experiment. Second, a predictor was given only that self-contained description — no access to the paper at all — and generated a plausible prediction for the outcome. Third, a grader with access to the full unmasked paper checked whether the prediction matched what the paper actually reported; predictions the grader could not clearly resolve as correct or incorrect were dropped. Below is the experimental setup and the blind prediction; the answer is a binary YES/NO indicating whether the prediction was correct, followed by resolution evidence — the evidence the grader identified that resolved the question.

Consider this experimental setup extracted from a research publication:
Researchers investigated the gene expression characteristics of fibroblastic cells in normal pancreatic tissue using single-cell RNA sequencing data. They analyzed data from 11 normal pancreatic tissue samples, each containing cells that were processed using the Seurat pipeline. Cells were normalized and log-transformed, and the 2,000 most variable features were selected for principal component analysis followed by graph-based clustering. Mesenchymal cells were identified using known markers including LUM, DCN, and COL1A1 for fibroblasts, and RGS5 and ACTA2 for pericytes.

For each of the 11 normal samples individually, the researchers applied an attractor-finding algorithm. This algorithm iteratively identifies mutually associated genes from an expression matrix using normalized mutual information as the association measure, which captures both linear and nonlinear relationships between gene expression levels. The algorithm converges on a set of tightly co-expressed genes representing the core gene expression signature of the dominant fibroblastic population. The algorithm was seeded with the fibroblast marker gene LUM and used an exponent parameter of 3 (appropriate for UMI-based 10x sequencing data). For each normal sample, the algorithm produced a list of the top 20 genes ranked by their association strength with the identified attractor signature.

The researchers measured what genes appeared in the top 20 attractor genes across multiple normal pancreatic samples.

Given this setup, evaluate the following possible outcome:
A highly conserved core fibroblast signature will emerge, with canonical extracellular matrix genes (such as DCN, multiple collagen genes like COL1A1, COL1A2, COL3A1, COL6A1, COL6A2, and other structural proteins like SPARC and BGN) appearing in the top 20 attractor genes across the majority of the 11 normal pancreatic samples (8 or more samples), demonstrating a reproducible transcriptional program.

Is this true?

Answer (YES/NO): NO